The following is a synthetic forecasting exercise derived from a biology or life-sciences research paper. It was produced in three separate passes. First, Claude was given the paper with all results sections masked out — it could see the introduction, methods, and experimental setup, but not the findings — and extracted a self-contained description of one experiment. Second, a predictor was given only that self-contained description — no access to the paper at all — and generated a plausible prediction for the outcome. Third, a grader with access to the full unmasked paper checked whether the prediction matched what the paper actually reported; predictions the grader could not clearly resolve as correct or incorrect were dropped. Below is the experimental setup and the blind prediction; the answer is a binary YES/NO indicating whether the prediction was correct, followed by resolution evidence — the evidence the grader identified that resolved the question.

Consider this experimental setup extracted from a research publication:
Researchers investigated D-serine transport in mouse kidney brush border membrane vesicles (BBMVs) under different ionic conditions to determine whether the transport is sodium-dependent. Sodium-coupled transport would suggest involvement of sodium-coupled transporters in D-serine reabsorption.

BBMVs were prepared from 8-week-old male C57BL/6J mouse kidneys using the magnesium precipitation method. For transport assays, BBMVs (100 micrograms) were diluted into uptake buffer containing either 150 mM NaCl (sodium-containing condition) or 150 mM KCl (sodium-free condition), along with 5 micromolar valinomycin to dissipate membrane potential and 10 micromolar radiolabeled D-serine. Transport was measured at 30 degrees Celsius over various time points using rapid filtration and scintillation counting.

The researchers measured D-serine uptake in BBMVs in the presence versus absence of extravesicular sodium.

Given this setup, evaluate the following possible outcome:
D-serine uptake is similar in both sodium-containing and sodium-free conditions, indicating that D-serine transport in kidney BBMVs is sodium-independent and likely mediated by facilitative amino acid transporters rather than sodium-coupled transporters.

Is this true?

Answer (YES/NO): NO